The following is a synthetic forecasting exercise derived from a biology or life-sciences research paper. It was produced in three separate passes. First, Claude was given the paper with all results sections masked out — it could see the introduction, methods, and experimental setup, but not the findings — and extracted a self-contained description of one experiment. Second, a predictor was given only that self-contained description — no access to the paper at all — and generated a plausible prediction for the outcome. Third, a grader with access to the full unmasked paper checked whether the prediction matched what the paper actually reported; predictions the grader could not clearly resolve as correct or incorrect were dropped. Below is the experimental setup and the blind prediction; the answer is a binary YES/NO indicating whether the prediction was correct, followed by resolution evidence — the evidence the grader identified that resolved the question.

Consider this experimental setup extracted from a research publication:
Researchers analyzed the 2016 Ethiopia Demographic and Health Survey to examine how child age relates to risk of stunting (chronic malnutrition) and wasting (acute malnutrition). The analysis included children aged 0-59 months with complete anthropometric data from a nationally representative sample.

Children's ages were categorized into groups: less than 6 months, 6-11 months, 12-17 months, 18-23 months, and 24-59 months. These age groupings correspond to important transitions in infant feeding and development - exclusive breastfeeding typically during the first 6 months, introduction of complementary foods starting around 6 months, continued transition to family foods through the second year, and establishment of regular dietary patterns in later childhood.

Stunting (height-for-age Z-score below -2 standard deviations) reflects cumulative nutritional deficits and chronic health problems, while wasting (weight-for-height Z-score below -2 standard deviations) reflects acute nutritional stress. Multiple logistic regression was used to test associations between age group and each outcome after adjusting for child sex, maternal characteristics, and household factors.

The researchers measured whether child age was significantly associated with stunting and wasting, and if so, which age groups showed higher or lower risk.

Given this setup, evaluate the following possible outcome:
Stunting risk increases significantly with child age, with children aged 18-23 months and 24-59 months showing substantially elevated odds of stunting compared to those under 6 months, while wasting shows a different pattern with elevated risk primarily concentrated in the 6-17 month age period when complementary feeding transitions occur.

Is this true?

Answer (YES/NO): NO